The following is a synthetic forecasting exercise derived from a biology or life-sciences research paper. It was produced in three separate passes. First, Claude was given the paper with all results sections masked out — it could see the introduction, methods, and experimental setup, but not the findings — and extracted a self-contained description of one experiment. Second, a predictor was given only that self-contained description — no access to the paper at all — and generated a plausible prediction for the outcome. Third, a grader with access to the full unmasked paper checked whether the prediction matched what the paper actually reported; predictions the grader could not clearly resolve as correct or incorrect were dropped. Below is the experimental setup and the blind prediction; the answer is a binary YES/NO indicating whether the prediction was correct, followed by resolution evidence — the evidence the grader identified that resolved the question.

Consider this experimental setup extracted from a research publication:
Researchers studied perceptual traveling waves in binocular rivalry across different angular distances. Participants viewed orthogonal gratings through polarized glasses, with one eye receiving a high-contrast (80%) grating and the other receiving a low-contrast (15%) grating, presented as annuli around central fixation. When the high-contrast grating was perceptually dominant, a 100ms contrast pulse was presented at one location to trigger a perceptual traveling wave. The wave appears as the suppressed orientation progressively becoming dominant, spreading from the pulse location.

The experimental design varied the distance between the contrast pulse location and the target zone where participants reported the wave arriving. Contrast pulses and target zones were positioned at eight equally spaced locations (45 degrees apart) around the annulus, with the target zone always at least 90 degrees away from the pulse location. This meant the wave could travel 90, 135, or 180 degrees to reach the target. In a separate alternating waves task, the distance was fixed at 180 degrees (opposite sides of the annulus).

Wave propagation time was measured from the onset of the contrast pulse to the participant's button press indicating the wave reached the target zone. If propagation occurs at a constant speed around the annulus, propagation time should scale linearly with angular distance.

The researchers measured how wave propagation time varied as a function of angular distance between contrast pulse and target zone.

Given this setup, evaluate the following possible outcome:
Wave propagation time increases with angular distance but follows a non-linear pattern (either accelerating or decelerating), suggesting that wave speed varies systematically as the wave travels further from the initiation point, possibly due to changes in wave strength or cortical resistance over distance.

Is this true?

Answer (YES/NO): NO